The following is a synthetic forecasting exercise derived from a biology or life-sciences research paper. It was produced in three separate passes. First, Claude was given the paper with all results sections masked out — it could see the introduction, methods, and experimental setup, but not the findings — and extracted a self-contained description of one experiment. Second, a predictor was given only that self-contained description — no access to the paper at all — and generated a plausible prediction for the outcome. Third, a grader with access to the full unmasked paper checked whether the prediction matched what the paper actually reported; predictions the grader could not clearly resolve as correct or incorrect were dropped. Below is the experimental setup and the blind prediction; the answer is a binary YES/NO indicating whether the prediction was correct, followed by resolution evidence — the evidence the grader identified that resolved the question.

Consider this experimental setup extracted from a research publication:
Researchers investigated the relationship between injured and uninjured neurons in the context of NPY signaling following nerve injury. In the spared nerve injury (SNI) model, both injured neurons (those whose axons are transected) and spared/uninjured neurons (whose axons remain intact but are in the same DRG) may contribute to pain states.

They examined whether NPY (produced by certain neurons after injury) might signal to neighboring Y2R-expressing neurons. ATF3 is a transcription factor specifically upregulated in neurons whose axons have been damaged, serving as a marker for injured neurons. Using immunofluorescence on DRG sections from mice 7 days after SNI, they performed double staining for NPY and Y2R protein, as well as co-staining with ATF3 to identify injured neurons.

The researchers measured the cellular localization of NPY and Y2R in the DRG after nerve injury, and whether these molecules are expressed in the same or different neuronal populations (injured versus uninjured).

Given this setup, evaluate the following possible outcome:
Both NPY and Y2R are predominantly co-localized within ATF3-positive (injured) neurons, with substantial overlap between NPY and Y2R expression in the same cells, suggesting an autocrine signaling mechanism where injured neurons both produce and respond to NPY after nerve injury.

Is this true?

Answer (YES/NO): NO